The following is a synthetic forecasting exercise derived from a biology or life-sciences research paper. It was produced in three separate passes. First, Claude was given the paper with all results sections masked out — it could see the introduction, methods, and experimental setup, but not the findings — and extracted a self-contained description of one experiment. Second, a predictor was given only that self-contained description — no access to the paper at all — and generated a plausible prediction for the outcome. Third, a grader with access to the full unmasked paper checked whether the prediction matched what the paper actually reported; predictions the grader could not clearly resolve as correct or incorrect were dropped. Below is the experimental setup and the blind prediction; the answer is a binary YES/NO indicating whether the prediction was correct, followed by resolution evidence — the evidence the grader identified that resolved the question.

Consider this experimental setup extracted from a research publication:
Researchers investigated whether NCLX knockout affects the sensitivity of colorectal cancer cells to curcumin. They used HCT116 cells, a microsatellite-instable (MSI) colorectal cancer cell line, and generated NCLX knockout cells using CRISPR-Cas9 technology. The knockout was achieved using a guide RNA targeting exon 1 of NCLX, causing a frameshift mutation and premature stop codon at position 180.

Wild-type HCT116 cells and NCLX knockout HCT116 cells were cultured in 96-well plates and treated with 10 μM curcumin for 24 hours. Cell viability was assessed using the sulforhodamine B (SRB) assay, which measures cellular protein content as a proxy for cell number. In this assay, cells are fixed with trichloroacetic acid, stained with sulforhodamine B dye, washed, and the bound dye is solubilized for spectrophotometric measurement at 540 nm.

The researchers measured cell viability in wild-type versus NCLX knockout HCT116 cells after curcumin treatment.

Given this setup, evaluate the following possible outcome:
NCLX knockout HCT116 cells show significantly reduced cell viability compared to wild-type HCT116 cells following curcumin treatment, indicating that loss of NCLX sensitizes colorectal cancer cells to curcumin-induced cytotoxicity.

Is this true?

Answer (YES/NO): NO